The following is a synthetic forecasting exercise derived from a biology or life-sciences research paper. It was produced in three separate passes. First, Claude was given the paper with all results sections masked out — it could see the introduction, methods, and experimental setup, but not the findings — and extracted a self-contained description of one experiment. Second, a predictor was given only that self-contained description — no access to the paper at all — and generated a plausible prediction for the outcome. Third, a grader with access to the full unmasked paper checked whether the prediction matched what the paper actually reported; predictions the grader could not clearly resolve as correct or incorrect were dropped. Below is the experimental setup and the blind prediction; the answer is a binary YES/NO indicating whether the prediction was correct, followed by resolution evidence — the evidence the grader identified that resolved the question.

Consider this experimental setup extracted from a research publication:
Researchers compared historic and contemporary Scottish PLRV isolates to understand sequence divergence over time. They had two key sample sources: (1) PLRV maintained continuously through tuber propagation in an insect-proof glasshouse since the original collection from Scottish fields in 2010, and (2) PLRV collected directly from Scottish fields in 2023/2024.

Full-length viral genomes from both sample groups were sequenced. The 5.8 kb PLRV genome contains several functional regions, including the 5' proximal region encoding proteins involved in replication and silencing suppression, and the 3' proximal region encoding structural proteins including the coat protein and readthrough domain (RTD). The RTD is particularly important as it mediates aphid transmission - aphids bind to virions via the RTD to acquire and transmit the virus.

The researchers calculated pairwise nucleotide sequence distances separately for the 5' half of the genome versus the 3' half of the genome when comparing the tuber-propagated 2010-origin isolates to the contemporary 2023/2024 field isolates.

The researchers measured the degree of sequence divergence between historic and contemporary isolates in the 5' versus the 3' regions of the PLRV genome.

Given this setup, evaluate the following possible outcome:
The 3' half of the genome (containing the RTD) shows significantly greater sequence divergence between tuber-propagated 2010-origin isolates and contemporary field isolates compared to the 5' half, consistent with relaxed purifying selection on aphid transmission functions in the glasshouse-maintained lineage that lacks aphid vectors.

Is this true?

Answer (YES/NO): NO